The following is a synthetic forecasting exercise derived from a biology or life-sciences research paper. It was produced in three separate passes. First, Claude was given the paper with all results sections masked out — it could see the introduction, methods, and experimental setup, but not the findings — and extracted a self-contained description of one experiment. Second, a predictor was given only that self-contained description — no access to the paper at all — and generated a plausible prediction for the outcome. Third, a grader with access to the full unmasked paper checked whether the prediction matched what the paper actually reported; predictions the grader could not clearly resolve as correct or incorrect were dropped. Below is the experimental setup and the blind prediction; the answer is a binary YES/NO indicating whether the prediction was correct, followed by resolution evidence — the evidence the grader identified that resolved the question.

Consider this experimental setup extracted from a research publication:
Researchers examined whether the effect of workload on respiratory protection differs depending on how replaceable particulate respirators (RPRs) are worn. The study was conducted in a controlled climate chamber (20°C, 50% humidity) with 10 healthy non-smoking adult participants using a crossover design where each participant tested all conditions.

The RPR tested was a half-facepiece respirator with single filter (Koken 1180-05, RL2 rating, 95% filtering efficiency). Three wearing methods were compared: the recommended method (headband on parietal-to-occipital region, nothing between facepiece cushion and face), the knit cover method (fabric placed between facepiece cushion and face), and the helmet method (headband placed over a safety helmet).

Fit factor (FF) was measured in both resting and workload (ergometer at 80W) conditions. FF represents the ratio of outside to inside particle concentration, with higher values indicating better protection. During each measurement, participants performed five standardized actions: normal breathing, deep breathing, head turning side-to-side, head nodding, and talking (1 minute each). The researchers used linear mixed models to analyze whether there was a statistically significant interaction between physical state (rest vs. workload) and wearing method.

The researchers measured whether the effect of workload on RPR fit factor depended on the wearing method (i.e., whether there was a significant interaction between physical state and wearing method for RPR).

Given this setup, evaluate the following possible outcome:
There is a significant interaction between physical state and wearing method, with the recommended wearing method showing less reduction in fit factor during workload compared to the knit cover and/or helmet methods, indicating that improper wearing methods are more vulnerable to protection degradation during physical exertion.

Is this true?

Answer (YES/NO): NO